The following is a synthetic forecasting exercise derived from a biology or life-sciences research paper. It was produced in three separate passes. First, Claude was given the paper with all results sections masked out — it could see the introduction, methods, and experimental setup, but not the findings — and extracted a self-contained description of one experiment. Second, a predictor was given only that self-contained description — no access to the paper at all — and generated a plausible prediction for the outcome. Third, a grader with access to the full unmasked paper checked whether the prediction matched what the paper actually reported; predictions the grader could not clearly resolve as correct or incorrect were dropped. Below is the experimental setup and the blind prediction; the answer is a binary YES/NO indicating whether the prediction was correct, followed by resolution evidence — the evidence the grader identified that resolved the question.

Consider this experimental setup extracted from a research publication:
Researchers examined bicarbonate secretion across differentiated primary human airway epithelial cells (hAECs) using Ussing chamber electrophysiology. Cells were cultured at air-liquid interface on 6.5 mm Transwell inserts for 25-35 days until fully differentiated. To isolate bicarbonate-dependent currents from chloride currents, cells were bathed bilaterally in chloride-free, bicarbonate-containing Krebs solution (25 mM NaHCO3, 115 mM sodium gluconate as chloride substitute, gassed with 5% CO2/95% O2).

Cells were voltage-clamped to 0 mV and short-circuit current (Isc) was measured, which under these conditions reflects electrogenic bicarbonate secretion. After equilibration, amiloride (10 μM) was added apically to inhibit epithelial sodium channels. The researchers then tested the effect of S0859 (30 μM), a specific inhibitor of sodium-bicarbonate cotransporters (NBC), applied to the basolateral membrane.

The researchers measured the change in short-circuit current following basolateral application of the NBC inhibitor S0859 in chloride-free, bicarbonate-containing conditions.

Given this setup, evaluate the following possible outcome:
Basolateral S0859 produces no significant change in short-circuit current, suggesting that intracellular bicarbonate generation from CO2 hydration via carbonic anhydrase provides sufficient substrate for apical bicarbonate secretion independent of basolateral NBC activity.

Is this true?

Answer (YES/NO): NO